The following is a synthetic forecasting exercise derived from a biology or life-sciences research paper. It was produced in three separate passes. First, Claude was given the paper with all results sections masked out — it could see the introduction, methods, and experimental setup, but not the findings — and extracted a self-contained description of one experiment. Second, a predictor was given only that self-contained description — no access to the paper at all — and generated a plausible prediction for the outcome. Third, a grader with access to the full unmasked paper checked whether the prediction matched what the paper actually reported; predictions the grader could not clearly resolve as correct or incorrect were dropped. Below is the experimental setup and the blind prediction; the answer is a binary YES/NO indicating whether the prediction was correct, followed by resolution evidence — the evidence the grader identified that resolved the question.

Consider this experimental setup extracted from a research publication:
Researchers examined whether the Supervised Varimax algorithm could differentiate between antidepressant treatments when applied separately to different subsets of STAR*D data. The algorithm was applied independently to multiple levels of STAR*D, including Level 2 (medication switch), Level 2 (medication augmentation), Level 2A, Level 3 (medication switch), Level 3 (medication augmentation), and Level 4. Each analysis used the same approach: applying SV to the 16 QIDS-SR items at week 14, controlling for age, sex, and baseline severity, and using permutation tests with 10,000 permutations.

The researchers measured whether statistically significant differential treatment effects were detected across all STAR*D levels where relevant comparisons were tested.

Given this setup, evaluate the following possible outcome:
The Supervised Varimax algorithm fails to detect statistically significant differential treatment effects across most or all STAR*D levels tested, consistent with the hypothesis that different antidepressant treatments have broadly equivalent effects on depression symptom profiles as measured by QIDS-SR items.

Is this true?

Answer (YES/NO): NO